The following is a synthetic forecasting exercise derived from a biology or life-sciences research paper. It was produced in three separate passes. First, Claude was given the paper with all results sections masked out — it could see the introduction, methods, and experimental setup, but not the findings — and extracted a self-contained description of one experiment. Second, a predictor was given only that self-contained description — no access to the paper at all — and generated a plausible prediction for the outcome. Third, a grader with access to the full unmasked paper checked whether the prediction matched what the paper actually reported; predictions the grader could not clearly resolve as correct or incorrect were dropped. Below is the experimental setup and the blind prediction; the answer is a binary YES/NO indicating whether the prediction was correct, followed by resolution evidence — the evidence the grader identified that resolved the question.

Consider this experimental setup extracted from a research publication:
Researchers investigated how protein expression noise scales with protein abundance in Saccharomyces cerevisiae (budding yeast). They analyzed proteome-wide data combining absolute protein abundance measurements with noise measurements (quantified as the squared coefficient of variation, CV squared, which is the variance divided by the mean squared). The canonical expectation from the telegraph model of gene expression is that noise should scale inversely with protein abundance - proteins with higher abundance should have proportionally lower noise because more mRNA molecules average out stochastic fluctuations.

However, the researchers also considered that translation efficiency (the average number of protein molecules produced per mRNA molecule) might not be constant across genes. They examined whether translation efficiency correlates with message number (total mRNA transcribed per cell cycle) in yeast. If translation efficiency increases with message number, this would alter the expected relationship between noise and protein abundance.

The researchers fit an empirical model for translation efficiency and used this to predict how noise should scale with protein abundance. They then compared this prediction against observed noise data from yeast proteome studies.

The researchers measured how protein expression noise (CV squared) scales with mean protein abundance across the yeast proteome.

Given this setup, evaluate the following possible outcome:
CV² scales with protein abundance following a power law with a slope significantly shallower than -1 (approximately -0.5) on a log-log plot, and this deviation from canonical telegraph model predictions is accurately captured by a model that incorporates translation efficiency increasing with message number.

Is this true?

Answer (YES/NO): YES